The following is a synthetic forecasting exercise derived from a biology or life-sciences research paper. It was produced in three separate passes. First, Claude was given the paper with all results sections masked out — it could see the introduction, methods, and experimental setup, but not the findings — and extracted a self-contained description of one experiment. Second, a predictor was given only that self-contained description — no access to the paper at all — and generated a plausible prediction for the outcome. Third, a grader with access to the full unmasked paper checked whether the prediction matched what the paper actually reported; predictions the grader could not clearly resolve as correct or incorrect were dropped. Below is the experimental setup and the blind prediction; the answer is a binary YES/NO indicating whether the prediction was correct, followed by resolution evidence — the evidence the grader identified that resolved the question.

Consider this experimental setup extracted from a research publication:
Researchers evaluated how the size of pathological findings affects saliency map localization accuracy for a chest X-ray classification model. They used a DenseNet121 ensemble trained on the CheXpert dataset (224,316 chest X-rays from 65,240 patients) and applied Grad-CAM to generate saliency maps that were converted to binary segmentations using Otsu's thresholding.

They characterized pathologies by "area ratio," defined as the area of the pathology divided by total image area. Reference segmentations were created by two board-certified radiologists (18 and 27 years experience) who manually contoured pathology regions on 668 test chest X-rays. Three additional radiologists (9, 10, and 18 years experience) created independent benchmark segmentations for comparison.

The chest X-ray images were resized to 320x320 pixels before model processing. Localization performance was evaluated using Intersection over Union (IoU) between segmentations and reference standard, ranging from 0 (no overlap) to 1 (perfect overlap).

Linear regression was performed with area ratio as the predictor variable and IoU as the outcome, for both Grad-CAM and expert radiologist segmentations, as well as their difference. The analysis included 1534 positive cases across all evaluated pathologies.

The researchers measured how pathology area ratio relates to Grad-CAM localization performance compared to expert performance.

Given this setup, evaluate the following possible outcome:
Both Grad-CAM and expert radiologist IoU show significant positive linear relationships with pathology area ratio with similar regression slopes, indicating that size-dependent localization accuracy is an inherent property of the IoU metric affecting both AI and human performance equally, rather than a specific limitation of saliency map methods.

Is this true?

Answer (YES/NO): NO